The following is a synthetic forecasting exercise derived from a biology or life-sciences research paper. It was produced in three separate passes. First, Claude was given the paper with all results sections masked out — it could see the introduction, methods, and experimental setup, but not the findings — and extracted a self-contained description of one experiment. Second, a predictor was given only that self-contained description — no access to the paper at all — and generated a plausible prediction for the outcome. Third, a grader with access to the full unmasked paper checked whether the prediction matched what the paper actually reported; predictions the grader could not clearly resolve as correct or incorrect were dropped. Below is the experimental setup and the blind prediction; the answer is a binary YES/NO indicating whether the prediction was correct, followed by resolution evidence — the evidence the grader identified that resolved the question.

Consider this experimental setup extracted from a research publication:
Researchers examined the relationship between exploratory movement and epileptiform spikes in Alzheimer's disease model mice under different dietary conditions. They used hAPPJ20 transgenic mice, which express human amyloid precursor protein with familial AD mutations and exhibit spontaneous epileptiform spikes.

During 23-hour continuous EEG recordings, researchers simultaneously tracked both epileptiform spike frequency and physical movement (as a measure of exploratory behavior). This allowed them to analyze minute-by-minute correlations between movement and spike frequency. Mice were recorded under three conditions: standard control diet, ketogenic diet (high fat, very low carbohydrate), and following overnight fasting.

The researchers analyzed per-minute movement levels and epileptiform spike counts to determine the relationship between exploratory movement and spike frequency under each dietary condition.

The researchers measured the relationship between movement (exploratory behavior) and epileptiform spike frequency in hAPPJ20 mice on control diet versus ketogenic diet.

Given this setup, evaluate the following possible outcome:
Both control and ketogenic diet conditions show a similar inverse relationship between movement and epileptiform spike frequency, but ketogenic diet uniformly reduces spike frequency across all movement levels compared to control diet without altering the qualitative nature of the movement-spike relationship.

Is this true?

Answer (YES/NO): YES